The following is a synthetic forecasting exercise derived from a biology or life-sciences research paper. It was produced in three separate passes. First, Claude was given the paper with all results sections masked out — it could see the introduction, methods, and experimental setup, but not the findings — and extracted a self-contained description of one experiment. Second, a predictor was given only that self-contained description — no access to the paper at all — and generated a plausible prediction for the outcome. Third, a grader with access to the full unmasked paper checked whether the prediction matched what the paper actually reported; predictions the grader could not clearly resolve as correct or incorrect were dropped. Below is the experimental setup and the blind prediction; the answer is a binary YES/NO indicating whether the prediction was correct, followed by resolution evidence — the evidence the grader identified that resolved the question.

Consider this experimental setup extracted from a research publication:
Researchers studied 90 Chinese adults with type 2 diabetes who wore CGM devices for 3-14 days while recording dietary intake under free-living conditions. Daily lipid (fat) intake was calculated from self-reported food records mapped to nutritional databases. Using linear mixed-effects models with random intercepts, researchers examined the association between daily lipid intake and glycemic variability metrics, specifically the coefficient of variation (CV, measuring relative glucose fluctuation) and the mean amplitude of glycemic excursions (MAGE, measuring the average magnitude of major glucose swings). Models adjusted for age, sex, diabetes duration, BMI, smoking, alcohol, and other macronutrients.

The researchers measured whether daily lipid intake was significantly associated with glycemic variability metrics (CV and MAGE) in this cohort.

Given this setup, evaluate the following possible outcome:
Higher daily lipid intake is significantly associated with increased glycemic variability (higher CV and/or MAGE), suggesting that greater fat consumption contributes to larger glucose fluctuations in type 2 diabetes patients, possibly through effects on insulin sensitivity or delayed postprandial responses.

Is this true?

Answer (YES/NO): NO